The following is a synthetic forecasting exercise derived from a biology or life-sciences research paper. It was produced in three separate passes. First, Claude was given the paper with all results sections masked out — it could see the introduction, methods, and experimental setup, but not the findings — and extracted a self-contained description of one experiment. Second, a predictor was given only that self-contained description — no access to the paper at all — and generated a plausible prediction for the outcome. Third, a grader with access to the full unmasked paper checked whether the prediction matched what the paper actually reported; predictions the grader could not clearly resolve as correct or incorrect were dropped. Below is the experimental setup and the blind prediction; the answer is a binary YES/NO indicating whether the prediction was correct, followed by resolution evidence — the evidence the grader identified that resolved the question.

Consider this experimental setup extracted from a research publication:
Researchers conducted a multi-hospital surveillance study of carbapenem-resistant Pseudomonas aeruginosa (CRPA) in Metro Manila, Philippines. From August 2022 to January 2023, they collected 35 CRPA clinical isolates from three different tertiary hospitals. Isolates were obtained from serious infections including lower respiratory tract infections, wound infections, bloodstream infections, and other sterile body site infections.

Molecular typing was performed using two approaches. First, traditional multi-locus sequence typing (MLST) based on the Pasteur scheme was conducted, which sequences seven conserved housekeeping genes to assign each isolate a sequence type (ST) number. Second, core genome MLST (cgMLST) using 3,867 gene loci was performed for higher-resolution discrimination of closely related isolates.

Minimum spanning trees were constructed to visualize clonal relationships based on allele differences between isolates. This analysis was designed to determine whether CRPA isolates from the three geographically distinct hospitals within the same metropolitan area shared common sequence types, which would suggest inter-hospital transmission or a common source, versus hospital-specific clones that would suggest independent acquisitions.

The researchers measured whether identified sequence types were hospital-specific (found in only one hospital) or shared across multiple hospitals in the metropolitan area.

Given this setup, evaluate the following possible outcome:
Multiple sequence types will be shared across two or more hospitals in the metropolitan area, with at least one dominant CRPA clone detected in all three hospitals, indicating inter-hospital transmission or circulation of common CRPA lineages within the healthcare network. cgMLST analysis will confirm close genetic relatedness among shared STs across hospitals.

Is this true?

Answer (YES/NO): NO